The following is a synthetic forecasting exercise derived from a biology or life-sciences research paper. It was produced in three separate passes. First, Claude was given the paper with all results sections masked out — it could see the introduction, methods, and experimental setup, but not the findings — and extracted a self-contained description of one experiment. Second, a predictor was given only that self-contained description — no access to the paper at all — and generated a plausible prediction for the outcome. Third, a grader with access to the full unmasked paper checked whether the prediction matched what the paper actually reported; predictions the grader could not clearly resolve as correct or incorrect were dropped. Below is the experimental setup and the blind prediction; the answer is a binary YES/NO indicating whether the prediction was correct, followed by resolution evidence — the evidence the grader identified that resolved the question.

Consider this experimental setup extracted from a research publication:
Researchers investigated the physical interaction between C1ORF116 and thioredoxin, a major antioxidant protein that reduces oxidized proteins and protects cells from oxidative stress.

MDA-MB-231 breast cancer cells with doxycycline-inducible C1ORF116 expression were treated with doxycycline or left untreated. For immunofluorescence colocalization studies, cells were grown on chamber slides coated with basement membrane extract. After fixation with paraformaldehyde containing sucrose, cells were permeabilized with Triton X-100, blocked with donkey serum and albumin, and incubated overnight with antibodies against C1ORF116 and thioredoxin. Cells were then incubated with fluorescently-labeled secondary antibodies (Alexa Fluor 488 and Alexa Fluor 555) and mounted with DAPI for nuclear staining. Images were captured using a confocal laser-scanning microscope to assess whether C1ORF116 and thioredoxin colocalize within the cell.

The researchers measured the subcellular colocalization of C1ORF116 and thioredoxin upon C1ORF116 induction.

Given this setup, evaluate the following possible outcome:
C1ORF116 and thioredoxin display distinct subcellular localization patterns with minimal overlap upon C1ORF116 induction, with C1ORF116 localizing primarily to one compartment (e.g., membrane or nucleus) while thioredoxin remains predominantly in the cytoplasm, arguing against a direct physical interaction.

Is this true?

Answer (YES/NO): NO